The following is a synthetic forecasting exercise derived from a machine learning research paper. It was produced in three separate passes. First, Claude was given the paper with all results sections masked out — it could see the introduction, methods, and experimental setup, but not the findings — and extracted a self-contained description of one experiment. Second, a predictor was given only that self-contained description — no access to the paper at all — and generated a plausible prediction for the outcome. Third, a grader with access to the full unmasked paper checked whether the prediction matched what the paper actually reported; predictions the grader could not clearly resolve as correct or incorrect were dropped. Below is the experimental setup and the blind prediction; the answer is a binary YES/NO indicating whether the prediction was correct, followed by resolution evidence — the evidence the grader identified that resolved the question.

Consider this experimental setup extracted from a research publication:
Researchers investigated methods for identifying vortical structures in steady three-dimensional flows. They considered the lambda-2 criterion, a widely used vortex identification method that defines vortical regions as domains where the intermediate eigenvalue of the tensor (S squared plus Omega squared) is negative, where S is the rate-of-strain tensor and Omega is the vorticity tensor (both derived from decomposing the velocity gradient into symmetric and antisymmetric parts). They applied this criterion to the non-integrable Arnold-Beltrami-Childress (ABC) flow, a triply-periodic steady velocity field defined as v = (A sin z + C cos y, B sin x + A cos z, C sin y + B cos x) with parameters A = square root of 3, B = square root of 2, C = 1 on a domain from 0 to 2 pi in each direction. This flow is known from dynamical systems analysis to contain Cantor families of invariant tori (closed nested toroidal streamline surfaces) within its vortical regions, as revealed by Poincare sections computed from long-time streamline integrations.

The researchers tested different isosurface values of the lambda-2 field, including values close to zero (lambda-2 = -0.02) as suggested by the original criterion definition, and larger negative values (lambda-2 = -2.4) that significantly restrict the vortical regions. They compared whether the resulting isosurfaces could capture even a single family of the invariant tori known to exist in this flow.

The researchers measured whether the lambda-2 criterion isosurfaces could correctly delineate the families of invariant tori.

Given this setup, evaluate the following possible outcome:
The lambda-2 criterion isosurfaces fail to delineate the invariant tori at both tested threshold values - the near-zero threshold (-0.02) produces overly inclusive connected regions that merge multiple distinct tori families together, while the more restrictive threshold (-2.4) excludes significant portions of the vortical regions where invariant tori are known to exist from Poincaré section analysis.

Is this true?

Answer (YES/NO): NO